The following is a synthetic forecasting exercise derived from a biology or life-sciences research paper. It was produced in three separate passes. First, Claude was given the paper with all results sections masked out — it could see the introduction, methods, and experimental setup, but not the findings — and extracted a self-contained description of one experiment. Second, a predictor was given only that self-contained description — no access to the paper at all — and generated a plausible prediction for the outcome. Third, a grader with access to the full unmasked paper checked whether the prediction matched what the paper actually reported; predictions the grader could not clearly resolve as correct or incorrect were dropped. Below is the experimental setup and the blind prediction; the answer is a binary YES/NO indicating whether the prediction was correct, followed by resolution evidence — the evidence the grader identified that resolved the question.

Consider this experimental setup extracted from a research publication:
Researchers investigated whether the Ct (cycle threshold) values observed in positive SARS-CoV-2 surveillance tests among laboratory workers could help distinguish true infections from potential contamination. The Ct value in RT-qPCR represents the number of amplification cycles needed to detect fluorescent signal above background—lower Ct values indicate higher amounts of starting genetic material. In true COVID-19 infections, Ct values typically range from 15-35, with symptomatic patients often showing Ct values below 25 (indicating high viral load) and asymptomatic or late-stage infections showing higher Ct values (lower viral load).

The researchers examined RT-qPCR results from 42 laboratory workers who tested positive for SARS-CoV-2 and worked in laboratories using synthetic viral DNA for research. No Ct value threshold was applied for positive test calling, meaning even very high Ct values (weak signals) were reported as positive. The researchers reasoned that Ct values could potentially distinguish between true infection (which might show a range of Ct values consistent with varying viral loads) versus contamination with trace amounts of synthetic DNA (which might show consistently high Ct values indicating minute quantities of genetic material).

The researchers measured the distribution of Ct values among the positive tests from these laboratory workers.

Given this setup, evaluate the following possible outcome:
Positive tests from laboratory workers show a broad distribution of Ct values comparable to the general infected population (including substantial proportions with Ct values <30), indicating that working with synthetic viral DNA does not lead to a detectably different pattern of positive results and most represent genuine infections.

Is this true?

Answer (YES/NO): NO